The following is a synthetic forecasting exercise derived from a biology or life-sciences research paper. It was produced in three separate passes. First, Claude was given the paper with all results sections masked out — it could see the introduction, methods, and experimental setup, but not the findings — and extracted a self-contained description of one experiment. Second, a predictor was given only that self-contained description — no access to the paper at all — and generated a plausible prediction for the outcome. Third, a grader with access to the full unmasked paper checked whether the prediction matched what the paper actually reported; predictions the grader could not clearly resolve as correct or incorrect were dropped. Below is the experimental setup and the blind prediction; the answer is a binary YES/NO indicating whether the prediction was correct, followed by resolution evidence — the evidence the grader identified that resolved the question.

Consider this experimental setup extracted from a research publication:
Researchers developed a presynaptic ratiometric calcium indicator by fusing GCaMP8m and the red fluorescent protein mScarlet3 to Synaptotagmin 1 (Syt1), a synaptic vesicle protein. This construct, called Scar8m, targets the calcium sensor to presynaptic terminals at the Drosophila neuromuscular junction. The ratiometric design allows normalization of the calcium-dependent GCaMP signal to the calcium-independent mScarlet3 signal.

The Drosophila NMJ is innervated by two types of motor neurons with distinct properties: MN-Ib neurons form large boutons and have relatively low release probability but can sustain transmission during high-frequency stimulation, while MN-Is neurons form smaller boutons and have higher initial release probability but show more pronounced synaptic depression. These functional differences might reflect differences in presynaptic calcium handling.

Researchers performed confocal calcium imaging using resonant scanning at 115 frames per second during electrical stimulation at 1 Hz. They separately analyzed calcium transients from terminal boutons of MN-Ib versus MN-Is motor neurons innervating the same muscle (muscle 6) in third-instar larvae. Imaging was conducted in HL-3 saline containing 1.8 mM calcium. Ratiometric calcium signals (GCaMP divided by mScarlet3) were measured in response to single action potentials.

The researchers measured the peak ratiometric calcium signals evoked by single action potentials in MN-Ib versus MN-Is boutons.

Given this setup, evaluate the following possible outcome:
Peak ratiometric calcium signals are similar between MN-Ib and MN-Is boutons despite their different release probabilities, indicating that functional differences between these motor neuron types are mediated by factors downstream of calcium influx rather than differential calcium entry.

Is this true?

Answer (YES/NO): NO